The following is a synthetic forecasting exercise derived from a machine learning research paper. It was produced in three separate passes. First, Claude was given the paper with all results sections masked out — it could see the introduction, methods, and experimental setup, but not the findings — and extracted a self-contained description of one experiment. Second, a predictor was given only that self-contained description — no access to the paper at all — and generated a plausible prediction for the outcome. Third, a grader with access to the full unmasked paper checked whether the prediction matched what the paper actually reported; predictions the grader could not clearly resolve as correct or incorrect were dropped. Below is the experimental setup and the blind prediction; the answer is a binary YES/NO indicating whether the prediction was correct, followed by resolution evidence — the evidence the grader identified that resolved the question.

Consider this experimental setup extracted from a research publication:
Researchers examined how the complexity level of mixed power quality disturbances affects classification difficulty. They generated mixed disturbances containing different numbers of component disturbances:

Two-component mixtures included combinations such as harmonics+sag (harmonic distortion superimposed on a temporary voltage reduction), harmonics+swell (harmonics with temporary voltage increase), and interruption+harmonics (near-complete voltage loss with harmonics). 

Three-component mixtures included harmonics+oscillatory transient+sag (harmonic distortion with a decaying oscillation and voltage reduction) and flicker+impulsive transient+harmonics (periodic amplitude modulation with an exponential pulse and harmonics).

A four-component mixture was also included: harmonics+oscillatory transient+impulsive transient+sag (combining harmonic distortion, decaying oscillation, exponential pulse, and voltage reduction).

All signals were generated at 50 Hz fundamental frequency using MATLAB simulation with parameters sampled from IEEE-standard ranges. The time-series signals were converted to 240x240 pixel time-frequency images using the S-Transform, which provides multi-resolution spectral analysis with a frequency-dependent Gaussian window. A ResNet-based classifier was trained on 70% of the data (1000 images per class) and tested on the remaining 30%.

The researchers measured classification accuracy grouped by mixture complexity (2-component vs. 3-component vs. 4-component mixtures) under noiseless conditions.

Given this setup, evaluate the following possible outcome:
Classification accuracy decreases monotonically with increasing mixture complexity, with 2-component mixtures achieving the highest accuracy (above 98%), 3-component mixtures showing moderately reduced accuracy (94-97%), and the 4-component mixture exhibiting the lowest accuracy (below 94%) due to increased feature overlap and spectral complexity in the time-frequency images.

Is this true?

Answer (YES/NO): NO